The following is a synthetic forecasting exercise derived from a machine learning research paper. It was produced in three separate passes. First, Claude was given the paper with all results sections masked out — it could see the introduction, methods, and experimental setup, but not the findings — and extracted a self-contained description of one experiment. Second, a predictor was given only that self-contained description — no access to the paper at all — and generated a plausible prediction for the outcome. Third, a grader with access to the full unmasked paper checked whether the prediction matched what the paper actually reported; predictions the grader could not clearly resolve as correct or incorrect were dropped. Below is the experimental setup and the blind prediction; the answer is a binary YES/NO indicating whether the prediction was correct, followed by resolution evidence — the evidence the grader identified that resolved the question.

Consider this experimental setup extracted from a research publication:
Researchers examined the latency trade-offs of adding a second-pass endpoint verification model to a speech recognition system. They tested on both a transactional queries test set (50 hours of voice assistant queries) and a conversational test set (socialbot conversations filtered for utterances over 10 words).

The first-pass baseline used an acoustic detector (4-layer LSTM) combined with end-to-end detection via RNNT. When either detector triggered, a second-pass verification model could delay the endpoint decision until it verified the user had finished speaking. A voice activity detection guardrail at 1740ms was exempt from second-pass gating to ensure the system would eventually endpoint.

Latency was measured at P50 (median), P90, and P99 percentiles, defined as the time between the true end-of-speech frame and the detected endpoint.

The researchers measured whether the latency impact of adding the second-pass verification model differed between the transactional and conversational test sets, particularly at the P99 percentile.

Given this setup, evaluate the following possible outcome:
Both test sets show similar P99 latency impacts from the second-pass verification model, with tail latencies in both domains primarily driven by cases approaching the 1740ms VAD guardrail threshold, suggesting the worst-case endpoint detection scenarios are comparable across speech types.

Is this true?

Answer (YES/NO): NO